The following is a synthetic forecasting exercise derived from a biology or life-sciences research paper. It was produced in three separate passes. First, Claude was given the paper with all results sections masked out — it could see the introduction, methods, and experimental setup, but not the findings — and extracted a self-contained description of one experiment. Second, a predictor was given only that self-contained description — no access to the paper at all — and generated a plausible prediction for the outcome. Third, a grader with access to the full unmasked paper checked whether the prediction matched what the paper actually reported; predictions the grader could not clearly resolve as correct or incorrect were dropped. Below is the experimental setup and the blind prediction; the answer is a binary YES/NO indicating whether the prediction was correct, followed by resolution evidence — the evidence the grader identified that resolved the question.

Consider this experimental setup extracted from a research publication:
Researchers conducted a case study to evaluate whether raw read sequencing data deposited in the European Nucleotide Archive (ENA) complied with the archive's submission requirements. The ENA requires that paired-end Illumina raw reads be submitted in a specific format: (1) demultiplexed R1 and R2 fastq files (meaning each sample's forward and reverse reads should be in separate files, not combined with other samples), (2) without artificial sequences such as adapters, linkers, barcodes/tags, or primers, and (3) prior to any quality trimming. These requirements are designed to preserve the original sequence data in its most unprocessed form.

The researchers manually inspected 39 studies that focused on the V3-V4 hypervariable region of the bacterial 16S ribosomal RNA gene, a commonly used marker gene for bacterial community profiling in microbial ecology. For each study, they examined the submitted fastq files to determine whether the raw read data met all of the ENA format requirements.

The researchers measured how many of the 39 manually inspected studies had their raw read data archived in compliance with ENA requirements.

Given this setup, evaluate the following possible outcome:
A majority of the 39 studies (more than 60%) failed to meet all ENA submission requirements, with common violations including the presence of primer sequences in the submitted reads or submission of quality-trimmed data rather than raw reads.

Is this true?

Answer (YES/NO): YES